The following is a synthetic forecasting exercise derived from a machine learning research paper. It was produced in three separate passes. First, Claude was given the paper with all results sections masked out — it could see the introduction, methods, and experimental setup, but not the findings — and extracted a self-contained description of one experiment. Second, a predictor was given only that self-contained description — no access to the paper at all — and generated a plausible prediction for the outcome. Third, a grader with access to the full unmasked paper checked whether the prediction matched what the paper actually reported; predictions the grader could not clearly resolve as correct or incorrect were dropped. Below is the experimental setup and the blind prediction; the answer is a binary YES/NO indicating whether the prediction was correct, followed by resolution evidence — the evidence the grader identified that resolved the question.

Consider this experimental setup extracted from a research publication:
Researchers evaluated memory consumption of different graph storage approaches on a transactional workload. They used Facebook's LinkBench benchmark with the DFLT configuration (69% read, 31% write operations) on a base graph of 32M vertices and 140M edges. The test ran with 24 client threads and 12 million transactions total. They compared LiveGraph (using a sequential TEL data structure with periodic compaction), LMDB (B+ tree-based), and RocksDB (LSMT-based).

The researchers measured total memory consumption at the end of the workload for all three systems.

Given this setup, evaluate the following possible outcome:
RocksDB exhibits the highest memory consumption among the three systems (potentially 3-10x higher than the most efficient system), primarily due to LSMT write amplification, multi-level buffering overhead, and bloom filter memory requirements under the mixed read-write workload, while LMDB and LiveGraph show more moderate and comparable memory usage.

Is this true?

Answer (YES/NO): NO